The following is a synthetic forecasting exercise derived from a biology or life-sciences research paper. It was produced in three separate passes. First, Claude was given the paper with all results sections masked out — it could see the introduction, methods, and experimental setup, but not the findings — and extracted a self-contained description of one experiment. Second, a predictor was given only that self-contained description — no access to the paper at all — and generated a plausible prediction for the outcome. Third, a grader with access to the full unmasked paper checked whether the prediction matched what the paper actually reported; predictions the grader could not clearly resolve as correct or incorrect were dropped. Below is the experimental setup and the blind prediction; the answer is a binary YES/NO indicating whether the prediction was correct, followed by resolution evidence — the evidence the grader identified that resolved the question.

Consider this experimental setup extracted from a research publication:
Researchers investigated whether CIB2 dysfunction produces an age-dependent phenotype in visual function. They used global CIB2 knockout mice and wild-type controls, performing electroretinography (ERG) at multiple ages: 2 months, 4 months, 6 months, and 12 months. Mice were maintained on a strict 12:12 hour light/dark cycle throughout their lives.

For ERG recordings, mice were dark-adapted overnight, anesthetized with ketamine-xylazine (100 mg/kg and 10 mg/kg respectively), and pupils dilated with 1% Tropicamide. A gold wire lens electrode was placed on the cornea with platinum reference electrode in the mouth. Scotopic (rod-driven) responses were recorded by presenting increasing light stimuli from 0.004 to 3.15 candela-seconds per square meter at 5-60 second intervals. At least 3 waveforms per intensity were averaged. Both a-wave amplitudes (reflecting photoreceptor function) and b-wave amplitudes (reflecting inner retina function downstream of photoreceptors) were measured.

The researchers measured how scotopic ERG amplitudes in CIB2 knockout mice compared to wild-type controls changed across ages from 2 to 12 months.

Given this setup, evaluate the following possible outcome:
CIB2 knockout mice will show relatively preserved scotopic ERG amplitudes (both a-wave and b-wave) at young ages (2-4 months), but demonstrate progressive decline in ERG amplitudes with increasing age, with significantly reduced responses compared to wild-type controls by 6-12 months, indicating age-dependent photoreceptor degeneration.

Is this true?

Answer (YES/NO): NO